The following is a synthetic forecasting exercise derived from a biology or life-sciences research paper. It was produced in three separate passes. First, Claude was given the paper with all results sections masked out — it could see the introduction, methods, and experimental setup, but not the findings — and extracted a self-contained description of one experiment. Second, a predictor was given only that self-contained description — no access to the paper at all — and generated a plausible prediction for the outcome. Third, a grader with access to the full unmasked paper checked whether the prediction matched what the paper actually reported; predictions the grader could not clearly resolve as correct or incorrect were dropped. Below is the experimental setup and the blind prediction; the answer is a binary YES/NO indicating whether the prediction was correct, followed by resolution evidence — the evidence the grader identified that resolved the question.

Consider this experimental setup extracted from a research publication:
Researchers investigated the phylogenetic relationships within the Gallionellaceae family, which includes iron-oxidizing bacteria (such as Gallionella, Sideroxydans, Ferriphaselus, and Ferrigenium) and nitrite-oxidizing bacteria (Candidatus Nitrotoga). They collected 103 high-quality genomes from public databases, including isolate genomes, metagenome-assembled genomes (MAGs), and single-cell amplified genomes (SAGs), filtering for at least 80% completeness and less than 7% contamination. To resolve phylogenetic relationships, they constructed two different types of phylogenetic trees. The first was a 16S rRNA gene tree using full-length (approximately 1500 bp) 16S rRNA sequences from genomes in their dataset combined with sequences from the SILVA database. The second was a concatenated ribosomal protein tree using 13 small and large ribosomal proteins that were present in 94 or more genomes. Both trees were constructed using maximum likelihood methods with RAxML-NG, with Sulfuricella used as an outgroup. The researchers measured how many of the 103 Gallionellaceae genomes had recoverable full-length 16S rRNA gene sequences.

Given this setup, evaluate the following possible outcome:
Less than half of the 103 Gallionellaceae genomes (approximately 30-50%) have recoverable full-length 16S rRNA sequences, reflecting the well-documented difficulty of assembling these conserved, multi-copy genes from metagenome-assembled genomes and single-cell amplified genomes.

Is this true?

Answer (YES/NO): NO